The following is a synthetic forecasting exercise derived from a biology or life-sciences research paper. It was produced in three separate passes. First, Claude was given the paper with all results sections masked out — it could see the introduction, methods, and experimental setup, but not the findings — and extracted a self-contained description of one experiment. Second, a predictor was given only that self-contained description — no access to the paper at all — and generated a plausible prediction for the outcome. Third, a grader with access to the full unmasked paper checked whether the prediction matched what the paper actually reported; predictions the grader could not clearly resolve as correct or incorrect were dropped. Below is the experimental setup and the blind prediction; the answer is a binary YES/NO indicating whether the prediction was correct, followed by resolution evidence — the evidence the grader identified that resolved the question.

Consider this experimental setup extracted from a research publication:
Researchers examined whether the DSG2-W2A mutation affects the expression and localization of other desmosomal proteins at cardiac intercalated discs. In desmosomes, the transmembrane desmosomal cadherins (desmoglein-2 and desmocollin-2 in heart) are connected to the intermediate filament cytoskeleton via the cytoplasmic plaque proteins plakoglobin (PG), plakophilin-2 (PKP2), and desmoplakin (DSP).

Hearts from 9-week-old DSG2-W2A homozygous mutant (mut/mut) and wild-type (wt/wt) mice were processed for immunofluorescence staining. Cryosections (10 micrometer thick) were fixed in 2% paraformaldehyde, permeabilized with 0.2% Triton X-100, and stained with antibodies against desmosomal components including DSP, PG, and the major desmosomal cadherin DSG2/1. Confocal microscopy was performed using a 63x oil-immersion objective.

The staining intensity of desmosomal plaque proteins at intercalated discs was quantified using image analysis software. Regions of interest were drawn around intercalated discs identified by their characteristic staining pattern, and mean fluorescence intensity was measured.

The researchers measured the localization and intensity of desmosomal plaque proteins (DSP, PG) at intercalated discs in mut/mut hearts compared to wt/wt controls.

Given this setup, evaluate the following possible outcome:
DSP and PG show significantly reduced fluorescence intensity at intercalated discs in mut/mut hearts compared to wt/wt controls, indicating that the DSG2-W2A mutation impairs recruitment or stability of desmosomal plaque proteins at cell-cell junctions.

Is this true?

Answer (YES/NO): NO